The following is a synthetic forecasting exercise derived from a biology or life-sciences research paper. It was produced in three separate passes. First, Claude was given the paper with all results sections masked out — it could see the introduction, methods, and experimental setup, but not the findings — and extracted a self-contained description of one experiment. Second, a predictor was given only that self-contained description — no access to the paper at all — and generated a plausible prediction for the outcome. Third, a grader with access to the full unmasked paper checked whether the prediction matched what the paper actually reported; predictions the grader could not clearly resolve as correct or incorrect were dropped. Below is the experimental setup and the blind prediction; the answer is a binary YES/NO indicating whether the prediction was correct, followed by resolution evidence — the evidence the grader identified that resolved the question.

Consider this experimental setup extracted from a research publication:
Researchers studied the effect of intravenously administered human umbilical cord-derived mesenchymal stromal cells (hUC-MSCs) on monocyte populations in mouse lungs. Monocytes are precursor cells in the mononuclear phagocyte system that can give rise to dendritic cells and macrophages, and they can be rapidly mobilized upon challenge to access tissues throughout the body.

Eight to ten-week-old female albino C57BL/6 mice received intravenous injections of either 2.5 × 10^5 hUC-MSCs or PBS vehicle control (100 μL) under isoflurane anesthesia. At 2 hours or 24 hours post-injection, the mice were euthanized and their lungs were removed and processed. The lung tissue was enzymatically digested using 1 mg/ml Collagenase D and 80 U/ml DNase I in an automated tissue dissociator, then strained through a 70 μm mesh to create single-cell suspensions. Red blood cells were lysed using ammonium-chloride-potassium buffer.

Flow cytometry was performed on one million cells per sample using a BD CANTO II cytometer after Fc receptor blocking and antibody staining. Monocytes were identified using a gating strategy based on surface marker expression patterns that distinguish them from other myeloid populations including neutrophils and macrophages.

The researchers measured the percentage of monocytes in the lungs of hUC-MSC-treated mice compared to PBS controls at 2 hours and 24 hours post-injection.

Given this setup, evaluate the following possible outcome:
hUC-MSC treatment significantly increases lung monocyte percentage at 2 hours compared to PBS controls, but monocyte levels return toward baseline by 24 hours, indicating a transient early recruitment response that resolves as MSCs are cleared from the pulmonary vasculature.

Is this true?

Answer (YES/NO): YES